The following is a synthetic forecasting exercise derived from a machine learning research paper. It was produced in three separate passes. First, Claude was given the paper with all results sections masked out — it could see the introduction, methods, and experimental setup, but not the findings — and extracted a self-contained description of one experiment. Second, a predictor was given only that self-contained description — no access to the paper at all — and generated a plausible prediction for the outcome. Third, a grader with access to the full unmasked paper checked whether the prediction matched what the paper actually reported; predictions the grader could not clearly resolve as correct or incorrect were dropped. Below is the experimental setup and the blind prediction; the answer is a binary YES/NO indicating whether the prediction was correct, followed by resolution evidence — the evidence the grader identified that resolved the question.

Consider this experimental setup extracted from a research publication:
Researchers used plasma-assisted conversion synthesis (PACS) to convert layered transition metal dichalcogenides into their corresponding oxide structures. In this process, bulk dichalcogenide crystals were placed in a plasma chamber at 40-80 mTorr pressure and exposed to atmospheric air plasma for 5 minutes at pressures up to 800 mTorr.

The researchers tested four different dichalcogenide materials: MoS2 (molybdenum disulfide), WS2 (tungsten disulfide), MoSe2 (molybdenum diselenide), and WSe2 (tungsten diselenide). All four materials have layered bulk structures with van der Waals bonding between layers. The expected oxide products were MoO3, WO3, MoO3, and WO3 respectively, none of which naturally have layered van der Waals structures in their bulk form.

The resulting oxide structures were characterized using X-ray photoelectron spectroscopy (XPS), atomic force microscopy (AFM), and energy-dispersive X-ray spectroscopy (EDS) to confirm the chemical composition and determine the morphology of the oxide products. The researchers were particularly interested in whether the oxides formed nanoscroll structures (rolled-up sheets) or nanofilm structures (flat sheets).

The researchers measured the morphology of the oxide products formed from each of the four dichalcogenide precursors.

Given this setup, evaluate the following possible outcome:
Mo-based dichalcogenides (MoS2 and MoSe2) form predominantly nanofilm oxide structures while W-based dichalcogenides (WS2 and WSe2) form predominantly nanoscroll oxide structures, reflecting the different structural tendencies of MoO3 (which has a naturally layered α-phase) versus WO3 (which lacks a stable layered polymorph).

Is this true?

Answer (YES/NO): NO